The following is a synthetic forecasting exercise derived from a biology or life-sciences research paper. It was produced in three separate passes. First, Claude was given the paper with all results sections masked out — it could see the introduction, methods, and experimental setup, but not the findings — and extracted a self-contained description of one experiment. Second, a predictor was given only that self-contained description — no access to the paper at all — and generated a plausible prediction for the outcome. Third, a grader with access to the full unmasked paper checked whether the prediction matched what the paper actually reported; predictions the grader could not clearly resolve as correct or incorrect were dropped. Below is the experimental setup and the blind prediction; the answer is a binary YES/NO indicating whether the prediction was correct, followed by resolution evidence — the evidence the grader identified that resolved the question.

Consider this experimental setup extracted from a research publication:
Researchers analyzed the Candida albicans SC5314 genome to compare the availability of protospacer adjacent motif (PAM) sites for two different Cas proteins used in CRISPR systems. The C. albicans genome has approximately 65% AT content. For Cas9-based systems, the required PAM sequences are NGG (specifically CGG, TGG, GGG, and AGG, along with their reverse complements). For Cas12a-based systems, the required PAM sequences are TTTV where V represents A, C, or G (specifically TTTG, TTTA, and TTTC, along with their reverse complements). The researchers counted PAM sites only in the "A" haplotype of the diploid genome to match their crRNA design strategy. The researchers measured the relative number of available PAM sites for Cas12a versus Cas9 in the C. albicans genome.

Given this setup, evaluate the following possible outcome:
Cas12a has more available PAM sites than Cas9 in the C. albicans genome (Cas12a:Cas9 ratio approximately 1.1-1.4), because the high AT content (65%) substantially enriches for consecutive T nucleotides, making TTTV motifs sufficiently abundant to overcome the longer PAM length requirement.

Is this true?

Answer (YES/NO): NO